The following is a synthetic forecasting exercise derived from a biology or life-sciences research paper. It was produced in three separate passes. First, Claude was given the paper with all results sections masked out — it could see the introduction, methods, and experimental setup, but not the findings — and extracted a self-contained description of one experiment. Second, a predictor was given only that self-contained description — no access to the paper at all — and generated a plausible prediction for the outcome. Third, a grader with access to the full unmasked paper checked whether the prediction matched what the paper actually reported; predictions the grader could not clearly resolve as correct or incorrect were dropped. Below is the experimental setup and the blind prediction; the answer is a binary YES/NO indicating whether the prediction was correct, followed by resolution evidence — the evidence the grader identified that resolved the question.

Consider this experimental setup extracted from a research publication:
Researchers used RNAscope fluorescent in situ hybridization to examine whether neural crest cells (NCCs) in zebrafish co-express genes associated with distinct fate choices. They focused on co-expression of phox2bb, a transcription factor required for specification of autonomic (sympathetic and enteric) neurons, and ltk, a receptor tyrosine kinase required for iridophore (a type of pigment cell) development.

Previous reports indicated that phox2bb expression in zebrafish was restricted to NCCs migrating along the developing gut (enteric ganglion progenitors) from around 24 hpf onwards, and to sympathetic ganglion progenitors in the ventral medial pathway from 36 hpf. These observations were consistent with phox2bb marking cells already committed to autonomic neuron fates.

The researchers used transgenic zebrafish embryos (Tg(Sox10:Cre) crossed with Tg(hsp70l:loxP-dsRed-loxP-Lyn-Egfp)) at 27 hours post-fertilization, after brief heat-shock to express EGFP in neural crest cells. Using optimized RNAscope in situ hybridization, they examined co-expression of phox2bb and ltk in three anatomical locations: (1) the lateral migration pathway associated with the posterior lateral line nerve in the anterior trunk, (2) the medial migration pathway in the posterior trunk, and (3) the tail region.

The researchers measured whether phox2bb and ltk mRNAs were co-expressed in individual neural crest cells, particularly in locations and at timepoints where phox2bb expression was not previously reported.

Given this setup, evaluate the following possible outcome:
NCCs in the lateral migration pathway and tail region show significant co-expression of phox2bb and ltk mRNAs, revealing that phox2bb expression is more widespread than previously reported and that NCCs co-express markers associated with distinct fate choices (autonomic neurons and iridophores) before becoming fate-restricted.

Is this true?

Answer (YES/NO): YES